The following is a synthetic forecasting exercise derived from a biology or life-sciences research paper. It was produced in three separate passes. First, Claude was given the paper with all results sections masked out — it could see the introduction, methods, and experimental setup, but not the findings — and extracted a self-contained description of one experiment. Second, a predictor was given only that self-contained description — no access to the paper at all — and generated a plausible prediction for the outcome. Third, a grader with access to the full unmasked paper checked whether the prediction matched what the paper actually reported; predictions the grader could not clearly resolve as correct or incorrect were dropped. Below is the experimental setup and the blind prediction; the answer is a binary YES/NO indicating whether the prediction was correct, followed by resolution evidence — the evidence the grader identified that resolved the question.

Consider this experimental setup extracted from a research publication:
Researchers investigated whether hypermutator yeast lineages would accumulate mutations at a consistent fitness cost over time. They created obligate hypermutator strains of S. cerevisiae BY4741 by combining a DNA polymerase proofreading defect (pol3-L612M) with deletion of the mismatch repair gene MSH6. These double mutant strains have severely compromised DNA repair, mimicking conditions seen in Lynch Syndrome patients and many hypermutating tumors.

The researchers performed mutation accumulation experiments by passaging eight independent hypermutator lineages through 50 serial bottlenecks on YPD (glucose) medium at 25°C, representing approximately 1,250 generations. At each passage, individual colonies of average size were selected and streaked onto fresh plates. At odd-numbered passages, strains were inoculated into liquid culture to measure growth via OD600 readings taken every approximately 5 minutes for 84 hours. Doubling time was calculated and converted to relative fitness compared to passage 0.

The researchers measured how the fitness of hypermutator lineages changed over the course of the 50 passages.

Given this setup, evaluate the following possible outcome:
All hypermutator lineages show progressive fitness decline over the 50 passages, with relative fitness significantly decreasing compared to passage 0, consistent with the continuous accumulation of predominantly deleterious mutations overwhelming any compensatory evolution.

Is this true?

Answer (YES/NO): NO